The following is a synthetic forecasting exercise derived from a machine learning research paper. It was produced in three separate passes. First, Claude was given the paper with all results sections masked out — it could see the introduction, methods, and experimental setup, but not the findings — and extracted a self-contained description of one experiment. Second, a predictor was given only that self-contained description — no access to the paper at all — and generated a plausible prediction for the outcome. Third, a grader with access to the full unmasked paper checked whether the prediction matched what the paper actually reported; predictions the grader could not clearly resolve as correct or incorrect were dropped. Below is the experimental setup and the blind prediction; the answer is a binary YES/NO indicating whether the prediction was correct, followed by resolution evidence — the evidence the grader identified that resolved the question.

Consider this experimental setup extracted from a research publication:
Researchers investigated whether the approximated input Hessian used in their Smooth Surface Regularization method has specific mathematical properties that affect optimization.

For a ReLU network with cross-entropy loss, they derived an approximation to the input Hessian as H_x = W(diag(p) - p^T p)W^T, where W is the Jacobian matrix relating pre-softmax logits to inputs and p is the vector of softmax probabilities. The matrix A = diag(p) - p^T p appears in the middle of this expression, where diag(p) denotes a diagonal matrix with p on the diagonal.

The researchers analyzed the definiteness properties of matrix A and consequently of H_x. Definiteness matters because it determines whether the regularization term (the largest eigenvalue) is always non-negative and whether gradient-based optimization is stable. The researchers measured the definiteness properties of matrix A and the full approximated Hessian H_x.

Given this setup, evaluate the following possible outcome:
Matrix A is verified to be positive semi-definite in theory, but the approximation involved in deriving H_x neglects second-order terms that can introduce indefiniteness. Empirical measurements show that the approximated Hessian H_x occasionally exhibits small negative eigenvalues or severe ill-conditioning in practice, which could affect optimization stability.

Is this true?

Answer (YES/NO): NO